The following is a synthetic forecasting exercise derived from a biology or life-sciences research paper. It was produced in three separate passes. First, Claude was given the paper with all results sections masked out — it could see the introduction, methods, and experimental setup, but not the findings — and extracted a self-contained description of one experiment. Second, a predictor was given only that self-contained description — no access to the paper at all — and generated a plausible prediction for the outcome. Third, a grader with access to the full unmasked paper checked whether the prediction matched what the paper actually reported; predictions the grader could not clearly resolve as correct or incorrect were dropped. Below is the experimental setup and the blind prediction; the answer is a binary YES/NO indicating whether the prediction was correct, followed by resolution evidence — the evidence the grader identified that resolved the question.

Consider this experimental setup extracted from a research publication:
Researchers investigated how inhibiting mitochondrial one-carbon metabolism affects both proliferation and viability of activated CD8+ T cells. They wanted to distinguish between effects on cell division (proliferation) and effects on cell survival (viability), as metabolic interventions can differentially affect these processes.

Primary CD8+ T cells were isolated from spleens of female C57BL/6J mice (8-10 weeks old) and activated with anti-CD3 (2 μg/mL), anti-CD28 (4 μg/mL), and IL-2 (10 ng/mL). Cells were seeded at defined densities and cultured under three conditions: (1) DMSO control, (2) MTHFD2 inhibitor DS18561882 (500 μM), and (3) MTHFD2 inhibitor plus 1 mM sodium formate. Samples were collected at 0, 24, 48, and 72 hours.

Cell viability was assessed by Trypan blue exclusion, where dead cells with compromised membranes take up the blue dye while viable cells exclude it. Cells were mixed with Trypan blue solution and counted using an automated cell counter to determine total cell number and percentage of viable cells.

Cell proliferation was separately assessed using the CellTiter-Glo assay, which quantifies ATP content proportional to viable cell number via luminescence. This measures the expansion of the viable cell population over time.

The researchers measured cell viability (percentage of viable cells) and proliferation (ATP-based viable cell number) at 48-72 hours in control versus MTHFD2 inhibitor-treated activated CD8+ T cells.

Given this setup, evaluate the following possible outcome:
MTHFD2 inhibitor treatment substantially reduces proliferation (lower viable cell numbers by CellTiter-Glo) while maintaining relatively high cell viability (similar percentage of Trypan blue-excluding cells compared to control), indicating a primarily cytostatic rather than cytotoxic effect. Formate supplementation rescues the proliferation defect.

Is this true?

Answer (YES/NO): NO